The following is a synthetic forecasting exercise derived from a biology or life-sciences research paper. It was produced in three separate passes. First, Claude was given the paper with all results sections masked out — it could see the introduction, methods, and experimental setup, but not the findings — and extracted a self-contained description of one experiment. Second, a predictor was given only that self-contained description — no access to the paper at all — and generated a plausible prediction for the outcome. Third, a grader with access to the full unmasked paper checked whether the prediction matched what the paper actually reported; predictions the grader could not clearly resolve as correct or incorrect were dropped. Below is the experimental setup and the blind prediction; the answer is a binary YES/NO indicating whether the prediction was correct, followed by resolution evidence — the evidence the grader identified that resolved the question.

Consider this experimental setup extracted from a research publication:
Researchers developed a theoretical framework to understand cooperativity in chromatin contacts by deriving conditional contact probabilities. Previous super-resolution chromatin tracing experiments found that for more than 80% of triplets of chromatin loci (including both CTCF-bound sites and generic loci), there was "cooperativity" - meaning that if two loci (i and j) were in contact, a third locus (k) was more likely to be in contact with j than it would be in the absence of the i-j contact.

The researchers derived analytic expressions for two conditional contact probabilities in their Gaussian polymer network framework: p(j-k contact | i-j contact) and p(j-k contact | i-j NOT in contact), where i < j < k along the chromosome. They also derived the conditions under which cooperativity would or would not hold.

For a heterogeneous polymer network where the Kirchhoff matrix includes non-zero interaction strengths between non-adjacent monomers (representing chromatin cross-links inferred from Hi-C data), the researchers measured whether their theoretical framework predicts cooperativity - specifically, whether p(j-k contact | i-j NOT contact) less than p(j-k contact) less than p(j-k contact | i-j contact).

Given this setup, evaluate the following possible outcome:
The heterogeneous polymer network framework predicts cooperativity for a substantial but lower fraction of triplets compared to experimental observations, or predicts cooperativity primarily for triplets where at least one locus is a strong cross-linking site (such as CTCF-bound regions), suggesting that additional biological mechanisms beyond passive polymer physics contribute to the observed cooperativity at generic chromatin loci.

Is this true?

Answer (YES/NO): NO